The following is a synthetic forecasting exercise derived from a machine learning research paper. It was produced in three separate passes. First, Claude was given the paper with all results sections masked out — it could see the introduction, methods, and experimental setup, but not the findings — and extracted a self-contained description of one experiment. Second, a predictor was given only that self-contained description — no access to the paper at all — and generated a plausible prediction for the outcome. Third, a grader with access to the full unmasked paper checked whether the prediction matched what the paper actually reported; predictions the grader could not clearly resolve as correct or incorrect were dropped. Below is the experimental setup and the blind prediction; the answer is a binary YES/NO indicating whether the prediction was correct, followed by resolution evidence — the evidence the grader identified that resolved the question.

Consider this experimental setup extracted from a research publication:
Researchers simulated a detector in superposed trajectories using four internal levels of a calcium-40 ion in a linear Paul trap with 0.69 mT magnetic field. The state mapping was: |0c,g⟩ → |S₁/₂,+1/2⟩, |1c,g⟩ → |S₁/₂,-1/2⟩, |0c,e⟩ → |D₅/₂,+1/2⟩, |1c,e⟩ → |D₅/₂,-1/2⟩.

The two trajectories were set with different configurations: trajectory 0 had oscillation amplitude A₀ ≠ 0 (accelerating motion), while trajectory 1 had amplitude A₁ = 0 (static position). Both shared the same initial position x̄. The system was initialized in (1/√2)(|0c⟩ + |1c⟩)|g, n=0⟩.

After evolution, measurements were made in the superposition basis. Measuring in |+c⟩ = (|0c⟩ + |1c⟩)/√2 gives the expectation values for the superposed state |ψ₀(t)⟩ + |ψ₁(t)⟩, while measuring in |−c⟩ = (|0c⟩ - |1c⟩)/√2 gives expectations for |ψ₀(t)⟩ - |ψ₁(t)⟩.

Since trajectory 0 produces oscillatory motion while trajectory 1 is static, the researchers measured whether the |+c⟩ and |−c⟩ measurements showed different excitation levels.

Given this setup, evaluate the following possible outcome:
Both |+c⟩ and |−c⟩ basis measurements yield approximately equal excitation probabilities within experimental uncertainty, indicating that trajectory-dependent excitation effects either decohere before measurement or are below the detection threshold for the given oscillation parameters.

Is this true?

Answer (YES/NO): NO